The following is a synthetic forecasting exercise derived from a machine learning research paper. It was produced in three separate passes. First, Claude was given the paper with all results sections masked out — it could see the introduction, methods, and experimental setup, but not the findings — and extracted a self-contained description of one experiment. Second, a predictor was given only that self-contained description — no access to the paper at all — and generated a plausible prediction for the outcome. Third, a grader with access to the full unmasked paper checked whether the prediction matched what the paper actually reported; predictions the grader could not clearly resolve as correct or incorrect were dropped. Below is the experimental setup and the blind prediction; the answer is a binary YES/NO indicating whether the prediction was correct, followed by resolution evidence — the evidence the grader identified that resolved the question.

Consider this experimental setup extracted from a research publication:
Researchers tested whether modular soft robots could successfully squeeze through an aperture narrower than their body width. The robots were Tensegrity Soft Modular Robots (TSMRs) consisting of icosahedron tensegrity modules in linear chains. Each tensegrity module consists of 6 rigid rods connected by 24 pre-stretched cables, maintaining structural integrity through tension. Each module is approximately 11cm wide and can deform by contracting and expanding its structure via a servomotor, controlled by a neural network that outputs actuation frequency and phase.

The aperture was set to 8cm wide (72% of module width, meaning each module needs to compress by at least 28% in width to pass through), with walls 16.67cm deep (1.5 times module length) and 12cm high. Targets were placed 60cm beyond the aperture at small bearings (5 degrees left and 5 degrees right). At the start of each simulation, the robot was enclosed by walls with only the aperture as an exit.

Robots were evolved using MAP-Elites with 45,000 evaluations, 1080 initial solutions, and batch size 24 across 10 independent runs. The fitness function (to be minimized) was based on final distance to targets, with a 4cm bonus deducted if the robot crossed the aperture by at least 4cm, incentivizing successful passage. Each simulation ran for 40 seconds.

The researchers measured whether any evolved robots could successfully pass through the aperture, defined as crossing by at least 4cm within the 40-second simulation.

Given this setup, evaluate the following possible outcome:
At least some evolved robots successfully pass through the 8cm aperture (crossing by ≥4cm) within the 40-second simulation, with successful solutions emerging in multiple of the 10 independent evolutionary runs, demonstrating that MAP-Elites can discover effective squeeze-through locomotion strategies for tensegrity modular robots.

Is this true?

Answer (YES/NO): NO